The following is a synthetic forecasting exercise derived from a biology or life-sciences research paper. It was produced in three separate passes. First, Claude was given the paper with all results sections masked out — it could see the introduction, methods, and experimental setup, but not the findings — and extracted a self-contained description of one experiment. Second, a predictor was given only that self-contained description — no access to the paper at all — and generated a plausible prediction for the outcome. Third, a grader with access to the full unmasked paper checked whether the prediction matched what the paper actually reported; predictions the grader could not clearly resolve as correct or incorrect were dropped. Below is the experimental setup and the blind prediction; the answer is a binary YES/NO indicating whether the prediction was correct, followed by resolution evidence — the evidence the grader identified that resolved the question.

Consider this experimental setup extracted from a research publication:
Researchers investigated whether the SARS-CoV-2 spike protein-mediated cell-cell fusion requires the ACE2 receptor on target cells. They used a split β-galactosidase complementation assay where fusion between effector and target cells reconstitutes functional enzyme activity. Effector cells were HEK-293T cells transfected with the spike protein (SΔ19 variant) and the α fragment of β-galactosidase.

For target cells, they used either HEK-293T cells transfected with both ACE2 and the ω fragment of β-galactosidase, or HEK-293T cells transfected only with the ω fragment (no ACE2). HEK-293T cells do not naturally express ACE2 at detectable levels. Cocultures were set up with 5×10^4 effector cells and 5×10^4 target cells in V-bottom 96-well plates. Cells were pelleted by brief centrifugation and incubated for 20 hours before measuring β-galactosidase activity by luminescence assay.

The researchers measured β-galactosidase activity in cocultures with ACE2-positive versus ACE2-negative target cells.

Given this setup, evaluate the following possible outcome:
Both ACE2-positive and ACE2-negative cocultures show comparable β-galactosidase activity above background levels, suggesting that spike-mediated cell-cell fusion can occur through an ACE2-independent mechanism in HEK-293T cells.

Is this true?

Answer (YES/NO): NO